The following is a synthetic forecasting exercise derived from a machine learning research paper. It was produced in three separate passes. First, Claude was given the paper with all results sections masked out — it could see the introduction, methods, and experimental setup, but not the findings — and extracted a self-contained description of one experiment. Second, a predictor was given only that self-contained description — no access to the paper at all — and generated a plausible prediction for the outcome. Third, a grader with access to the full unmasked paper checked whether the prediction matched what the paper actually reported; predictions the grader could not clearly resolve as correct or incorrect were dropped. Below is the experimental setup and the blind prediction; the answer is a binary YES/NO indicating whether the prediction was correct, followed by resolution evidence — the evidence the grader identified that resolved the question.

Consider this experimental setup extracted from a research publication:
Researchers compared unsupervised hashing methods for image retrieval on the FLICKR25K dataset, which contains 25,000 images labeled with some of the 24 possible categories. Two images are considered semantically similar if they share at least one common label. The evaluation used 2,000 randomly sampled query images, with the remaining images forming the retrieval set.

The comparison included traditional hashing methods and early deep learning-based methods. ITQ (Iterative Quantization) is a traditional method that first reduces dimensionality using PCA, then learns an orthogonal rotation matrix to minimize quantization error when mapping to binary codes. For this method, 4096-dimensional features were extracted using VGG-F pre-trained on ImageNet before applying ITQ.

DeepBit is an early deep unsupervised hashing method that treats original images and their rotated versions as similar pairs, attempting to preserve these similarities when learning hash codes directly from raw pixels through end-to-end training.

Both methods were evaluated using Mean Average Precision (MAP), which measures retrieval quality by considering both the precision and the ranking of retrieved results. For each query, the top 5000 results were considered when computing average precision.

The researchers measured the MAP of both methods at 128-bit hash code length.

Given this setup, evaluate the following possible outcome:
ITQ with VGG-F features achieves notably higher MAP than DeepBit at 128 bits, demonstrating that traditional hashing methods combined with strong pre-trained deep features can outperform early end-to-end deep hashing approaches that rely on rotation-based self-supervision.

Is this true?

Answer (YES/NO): YES